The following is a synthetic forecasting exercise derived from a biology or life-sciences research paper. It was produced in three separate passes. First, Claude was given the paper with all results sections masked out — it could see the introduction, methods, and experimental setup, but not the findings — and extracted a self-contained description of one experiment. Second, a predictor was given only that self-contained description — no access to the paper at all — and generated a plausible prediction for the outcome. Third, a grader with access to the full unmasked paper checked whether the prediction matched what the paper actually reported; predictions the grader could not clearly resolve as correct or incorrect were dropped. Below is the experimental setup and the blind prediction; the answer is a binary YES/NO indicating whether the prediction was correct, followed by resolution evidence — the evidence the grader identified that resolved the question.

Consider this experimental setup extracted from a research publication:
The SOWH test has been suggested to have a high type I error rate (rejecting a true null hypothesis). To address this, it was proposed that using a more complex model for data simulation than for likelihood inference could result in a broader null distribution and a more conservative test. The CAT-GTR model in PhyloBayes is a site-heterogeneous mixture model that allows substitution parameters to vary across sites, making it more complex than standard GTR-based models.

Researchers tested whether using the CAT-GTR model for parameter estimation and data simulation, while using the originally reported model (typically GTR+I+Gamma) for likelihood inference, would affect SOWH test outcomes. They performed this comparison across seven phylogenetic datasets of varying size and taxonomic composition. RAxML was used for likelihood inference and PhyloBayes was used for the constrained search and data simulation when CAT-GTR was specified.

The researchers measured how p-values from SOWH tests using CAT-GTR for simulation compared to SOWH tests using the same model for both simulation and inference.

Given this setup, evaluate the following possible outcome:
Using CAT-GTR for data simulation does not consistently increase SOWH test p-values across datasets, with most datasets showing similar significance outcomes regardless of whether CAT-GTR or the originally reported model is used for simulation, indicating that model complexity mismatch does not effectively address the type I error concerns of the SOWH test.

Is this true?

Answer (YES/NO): NO